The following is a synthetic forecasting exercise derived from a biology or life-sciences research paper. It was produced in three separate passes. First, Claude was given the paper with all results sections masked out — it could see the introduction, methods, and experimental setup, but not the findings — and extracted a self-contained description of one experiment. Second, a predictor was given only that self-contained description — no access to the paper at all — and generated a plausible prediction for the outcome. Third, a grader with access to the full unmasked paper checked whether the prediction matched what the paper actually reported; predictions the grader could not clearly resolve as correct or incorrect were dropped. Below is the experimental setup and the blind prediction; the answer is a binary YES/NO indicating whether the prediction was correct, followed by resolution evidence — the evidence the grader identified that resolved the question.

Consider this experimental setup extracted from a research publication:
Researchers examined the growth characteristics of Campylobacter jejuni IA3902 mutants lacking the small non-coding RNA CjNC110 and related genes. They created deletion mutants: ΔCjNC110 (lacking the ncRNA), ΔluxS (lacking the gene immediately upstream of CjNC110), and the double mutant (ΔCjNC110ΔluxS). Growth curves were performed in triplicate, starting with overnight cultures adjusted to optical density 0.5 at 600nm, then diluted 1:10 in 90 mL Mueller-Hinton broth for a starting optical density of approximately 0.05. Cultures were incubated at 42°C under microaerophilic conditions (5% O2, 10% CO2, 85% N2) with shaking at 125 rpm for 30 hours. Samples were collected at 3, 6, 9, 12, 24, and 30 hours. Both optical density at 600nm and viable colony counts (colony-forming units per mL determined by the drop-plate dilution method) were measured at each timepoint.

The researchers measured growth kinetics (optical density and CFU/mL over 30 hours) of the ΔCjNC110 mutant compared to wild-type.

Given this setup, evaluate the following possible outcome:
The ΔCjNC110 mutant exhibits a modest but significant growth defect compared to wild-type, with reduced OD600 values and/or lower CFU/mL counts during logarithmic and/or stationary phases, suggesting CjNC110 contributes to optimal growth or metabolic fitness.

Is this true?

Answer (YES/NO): NO